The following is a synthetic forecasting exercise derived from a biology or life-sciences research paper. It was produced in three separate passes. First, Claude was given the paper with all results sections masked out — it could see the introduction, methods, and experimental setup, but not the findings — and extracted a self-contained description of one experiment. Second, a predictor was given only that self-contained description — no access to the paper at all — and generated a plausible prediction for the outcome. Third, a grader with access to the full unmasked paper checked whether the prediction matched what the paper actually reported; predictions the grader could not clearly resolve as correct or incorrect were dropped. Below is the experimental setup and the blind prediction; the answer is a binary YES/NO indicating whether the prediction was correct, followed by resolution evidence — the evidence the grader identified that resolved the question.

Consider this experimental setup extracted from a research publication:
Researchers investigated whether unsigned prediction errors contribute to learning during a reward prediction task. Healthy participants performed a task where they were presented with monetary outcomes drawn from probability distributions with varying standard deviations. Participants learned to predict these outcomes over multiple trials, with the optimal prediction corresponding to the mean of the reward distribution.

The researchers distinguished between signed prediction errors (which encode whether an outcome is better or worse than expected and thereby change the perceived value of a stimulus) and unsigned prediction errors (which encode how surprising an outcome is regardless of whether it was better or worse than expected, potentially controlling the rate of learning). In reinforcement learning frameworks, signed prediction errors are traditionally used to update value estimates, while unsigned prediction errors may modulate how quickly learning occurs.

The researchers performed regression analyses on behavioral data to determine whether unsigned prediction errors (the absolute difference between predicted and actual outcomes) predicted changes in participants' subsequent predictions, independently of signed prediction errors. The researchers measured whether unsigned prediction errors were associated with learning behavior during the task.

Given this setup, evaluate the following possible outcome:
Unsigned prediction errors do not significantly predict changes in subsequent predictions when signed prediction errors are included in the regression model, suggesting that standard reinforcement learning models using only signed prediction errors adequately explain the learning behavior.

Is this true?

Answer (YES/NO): NO